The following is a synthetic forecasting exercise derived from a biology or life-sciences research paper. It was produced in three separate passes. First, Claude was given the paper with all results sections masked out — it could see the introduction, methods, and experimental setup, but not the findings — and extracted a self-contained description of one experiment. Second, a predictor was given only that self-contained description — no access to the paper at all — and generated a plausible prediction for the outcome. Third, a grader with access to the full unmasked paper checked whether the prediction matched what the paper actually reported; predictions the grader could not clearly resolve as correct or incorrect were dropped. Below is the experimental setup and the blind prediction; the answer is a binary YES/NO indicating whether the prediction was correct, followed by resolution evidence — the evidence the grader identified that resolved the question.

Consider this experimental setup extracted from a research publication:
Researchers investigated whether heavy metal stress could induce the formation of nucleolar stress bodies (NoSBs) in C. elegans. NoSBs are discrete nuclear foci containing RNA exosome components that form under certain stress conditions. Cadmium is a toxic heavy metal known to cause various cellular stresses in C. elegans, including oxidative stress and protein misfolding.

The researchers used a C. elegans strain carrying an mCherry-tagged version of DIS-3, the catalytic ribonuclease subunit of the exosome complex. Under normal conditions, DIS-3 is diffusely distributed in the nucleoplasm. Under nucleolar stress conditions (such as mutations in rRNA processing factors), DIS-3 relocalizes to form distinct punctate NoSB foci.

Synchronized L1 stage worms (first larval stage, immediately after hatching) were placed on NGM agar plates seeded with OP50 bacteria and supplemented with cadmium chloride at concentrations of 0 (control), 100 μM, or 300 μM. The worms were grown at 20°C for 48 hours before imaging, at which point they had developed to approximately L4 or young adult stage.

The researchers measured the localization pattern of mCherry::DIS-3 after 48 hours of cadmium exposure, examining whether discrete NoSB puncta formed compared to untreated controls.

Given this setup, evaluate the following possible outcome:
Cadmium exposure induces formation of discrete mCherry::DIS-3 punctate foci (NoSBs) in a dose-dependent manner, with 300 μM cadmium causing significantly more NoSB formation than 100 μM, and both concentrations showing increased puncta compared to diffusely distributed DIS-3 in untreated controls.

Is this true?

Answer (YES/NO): NO